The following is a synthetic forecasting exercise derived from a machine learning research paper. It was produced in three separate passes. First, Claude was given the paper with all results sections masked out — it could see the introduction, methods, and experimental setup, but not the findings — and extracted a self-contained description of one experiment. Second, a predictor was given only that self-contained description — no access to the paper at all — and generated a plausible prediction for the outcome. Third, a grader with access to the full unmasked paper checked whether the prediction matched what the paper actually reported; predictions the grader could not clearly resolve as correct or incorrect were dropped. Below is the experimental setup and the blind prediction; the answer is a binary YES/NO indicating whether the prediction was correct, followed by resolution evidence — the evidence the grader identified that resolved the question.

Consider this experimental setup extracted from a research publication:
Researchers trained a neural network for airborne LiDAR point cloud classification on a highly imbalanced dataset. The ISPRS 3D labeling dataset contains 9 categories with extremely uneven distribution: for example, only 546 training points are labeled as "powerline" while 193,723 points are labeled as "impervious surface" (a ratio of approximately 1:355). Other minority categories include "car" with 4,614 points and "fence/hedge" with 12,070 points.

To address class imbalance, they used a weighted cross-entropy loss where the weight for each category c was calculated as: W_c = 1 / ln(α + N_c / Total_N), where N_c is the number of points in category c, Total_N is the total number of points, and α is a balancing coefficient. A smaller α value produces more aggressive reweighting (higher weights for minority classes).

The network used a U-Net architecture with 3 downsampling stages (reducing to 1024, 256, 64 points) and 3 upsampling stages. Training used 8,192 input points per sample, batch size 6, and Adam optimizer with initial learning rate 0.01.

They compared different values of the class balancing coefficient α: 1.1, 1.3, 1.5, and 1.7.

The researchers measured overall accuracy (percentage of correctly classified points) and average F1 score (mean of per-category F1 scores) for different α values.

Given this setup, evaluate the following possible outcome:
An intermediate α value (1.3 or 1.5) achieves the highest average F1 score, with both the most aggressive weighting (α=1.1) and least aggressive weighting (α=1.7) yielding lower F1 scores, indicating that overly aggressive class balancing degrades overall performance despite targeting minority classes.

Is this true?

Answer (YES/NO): NO